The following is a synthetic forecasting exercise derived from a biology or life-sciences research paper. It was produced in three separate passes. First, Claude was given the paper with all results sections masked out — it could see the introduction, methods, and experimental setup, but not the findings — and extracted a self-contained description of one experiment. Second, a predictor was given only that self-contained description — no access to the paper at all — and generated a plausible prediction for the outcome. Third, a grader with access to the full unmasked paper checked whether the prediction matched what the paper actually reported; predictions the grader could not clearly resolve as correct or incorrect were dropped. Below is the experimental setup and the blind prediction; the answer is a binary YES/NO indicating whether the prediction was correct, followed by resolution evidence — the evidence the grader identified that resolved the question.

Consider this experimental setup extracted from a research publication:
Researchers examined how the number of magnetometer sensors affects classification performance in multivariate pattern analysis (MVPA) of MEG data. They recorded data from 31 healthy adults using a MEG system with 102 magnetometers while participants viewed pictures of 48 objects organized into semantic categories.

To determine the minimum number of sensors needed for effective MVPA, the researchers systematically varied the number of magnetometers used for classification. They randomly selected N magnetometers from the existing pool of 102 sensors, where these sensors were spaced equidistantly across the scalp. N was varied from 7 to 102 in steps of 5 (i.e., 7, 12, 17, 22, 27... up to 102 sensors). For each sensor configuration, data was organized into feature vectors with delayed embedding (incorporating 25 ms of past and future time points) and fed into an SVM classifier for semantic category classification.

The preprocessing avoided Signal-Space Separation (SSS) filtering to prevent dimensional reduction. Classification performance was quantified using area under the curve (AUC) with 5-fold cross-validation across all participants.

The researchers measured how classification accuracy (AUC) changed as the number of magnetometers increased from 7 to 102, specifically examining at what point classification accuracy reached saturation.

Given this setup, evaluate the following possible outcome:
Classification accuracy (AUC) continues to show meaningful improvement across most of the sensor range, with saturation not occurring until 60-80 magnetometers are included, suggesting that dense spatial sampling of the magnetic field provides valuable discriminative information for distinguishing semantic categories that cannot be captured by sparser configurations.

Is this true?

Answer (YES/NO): NO